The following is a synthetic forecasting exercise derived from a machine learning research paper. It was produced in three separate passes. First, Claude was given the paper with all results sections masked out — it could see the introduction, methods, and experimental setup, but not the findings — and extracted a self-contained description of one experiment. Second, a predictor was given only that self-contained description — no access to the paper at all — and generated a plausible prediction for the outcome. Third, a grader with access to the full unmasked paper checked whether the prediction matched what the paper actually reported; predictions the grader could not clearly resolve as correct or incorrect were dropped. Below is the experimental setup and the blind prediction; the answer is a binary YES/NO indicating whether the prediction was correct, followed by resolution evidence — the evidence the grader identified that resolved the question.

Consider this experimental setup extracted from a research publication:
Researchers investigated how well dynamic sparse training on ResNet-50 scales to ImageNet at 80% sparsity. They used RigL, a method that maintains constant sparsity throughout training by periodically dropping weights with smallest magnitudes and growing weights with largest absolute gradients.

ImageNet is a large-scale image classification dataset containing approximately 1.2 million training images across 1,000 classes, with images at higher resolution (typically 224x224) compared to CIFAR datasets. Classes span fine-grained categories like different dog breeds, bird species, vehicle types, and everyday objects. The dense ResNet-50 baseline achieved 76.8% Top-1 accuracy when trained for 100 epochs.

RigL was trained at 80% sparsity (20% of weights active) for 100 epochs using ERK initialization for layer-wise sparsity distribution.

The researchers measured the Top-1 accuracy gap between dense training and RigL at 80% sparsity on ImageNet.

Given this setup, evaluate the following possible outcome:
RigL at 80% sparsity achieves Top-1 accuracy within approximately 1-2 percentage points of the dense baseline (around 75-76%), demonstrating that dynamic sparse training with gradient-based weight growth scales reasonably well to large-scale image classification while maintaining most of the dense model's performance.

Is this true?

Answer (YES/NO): NO